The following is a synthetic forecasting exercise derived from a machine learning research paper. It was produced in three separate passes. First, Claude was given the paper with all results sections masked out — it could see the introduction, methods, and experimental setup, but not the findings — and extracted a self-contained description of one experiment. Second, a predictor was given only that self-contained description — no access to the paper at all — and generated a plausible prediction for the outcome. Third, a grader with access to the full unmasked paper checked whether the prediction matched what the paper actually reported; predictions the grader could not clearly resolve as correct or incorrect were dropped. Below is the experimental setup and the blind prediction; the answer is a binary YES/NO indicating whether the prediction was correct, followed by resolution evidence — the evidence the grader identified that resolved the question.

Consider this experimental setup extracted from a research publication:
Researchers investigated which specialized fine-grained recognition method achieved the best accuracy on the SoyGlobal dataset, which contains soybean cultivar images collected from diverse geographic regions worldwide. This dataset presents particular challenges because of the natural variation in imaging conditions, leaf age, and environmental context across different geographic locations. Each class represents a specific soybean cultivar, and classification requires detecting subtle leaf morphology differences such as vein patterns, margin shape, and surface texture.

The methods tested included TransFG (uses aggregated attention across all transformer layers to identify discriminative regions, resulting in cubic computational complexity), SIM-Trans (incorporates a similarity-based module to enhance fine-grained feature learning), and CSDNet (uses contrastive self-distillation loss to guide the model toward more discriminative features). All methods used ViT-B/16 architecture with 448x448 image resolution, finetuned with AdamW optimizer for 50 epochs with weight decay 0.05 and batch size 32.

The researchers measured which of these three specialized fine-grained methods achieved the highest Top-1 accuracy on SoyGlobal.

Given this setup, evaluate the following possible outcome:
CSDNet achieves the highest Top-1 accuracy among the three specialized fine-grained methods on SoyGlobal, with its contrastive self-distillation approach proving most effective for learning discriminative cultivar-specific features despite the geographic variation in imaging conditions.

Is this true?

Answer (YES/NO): NO